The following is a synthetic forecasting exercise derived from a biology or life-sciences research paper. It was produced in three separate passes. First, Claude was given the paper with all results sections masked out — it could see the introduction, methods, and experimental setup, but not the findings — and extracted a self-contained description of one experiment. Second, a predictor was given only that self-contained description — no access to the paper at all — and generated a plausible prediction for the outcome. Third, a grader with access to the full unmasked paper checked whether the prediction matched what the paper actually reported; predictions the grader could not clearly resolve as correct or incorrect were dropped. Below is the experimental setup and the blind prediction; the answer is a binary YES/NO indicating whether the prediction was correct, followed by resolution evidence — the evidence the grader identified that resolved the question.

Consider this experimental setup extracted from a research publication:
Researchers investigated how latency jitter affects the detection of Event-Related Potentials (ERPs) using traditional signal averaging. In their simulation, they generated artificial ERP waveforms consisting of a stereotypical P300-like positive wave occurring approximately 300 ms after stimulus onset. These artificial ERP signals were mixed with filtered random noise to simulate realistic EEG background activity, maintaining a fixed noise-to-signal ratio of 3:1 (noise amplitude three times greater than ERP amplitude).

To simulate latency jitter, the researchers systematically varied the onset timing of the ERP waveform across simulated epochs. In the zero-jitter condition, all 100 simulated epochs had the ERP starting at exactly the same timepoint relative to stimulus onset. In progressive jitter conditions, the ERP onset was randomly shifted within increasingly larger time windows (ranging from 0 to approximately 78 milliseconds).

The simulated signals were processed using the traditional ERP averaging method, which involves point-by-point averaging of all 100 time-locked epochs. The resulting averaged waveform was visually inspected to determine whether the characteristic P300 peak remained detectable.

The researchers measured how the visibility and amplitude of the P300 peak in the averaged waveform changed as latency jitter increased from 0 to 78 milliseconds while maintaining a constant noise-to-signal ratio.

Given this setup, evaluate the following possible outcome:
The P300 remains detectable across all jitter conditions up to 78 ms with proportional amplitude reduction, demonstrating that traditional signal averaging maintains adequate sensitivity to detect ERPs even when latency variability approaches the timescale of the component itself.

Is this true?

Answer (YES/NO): NO